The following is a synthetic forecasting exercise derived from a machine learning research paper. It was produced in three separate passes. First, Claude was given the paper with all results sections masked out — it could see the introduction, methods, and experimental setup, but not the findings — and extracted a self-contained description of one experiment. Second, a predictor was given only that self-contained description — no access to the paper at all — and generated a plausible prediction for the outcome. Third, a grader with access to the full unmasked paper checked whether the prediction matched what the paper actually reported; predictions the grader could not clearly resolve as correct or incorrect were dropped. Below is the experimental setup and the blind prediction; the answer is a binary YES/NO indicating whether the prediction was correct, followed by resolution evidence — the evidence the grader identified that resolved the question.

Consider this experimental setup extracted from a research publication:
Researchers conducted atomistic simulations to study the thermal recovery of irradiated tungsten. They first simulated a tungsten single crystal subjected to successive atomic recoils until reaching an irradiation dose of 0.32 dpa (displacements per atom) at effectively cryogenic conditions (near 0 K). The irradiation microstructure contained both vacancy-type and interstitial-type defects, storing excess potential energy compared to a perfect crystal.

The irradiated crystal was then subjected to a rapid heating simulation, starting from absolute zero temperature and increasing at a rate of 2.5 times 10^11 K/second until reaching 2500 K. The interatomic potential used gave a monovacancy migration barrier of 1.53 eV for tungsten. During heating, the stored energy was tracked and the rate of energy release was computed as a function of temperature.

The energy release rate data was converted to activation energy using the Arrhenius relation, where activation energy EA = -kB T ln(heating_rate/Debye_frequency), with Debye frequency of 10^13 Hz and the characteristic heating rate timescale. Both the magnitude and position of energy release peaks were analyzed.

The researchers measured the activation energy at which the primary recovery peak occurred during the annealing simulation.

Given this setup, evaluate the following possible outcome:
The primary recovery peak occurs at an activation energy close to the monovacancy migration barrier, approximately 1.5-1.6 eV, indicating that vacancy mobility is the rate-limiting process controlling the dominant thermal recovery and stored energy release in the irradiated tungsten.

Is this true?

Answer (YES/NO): NO